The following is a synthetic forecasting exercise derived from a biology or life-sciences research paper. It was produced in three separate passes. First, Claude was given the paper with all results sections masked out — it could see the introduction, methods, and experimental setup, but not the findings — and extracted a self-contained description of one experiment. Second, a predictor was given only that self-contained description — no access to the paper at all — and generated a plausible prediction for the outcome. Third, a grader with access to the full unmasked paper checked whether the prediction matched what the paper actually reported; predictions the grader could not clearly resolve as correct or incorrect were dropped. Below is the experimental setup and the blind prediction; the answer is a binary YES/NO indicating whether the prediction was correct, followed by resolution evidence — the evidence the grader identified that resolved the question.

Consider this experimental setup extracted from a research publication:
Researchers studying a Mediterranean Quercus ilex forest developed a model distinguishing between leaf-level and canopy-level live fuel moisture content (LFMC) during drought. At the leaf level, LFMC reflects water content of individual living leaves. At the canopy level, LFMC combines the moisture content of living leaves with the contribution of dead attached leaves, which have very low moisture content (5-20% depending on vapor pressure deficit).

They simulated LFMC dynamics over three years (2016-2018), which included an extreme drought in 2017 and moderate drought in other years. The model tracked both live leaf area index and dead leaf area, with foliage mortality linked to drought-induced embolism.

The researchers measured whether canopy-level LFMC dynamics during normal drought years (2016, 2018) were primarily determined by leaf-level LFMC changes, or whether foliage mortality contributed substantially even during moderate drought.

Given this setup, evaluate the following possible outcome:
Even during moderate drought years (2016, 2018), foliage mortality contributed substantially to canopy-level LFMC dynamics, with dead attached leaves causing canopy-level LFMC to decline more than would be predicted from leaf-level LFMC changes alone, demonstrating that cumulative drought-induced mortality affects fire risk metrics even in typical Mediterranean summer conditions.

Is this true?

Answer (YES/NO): NO